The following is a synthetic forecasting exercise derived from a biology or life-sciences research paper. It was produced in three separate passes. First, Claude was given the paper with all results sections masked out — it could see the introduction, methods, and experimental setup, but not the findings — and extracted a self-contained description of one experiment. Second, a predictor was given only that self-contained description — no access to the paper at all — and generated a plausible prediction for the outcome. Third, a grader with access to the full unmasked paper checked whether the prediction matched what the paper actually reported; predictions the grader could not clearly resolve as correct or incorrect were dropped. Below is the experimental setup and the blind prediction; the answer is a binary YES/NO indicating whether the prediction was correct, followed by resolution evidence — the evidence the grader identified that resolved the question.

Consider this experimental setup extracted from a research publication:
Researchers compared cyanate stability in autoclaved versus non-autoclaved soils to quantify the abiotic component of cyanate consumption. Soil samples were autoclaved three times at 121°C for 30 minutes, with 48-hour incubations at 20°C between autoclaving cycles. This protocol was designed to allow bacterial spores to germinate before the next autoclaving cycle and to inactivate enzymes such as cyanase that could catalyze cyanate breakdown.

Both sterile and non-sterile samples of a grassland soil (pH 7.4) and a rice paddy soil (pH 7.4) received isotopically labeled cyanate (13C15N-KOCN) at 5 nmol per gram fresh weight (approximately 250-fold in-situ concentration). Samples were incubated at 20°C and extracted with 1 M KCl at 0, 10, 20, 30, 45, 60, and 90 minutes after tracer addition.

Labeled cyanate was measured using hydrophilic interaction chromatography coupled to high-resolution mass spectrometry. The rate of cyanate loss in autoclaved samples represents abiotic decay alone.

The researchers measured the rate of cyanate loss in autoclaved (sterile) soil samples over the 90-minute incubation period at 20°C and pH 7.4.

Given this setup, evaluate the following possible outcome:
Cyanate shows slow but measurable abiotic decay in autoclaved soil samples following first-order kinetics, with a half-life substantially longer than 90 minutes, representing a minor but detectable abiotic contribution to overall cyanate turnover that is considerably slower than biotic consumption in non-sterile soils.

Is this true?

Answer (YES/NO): YES